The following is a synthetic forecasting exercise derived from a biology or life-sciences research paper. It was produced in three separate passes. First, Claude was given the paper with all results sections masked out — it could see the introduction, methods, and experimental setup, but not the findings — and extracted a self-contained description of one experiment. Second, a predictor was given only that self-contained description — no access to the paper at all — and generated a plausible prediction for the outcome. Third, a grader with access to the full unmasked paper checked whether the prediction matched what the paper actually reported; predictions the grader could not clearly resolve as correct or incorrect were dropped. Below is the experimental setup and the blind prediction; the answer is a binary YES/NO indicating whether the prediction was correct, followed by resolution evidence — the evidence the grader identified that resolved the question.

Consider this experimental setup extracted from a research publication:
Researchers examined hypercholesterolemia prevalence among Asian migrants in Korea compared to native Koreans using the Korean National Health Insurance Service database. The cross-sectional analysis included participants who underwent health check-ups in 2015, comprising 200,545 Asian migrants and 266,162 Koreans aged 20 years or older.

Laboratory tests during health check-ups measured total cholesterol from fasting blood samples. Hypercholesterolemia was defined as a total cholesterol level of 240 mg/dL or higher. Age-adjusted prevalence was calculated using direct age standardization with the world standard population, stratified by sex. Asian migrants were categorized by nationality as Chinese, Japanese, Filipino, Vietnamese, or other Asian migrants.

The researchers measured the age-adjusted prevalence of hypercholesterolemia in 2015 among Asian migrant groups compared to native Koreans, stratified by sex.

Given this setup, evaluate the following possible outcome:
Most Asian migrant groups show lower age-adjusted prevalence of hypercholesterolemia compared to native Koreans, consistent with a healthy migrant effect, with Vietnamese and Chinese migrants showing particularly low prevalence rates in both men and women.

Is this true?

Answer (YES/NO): NO